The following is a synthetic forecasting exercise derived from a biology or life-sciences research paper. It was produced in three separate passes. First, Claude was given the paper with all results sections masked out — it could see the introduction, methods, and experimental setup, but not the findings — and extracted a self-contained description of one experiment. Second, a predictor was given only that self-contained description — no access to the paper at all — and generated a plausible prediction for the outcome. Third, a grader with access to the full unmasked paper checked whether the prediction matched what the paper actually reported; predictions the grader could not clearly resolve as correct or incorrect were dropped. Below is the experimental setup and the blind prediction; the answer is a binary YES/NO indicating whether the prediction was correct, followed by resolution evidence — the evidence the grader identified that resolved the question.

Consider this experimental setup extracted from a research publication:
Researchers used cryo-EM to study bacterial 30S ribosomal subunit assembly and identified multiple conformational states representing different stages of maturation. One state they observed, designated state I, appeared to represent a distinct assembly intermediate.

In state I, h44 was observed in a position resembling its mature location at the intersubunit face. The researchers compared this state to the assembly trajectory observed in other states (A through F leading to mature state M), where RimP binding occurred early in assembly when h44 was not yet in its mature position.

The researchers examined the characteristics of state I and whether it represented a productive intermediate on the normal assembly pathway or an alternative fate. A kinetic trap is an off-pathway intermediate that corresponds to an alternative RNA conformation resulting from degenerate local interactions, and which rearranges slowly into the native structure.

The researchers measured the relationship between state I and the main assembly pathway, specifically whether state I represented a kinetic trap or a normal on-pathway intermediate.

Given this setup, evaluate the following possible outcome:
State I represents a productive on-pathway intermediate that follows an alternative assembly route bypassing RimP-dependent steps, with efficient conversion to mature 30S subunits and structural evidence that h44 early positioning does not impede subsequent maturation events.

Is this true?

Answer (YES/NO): NO